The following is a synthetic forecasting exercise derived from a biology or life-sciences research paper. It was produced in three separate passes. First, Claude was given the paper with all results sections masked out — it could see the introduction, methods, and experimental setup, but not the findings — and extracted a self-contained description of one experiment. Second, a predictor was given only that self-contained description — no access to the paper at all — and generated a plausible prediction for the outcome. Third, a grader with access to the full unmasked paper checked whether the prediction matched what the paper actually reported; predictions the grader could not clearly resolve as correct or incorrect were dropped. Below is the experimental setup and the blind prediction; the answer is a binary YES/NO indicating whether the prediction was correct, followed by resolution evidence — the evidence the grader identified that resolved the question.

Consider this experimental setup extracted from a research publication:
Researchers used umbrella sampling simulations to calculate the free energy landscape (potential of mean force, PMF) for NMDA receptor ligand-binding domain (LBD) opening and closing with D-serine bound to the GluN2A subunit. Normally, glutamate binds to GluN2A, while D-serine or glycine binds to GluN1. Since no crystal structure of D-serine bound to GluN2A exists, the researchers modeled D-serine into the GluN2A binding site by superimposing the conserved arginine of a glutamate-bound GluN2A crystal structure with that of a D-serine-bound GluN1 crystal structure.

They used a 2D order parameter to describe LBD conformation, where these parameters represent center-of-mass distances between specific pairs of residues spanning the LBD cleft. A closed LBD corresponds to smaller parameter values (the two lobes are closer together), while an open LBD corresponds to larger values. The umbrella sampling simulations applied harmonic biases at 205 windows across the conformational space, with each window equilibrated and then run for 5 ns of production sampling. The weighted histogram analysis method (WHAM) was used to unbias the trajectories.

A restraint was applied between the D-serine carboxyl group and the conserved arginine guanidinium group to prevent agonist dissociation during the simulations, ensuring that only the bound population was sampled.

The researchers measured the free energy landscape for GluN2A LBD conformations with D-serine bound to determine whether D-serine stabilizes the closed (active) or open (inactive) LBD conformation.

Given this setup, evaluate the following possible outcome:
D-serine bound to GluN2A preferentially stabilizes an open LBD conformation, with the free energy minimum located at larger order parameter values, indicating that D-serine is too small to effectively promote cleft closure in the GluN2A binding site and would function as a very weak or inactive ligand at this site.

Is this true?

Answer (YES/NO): NO